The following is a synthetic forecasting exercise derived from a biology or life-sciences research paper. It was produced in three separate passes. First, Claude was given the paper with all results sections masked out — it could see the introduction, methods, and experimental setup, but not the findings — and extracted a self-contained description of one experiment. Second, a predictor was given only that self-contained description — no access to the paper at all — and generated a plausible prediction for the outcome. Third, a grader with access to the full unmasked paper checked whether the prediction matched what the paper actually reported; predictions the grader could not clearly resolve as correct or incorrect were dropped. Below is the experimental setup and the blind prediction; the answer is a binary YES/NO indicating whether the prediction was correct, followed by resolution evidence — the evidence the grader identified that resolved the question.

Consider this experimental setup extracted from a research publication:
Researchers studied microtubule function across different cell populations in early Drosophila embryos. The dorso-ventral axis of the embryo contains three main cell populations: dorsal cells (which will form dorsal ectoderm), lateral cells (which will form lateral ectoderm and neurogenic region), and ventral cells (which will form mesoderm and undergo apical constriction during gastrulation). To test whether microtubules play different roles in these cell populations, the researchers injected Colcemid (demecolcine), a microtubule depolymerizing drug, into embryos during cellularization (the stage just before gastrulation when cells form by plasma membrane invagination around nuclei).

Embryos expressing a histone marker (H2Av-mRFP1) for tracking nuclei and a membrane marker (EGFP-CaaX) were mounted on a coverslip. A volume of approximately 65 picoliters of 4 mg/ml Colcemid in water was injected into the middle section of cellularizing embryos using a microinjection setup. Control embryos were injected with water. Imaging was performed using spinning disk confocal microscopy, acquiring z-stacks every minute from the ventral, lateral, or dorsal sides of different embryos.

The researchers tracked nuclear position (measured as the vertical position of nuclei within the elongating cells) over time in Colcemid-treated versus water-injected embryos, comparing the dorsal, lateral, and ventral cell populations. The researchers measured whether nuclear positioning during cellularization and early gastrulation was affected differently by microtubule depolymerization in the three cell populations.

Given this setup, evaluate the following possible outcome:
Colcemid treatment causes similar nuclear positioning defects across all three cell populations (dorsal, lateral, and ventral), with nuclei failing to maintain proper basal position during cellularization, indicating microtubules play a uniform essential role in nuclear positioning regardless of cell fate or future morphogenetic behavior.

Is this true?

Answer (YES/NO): NO